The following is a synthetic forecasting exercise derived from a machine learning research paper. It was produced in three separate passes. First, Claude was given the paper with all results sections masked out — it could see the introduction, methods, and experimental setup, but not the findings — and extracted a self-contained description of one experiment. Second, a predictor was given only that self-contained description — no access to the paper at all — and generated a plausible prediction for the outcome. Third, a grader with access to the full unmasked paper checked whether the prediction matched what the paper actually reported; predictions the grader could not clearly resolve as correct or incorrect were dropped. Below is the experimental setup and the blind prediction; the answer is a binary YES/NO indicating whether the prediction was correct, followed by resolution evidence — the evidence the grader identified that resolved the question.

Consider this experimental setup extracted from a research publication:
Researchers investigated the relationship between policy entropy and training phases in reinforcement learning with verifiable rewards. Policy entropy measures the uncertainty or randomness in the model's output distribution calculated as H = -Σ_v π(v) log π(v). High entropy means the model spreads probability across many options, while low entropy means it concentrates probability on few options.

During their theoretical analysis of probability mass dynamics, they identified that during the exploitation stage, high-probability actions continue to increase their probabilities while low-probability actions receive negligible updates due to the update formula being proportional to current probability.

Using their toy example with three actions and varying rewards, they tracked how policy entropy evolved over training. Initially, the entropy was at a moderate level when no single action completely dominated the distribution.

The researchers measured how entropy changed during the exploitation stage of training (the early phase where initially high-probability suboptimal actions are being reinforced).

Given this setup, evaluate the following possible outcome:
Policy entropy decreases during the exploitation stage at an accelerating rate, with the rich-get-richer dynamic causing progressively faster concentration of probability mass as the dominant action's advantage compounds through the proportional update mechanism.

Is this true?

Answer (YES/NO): NO